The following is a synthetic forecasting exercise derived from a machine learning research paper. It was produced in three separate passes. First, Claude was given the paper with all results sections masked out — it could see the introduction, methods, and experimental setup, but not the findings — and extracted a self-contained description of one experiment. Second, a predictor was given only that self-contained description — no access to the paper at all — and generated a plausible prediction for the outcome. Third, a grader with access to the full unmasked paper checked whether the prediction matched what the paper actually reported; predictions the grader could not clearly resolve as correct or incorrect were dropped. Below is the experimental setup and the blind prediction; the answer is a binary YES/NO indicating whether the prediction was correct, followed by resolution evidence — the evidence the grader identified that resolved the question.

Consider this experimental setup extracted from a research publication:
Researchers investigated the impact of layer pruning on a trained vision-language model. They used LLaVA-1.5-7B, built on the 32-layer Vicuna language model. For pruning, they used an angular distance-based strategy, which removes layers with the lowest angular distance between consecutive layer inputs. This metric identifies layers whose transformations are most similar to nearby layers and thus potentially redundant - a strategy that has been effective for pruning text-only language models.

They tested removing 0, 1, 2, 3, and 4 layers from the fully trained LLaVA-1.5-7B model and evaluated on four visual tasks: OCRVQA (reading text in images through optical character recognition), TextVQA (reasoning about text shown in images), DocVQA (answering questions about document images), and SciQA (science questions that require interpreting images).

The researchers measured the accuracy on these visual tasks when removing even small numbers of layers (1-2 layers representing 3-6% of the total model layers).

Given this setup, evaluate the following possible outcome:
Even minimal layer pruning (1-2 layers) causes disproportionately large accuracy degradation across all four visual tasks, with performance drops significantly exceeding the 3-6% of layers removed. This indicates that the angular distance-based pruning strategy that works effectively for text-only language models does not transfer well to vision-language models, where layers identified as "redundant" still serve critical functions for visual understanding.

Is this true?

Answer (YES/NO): YES